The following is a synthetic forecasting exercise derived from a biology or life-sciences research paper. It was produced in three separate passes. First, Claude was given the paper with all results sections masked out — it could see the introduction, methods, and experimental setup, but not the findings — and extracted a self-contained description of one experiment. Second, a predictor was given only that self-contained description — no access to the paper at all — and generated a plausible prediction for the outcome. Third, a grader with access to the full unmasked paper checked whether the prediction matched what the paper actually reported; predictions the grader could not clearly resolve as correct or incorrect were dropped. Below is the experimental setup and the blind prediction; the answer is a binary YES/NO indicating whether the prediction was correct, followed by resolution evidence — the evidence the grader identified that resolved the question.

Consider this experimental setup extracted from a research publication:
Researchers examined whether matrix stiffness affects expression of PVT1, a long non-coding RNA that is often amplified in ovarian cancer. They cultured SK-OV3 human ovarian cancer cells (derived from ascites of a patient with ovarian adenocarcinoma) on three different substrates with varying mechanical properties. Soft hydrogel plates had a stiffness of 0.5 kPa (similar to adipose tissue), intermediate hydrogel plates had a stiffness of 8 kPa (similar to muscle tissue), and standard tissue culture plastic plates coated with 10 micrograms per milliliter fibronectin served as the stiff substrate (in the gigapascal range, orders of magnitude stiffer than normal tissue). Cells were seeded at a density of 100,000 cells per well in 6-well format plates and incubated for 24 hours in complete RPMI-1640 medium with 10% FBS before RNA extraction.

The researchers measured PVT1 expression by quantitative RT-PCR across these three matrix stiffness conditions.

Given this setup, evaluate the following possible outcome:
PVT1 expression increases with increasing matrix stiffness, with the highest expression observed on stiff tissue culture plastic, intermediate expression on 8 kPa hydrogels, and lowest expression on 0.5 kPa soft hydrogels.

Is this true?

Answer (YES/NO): YES